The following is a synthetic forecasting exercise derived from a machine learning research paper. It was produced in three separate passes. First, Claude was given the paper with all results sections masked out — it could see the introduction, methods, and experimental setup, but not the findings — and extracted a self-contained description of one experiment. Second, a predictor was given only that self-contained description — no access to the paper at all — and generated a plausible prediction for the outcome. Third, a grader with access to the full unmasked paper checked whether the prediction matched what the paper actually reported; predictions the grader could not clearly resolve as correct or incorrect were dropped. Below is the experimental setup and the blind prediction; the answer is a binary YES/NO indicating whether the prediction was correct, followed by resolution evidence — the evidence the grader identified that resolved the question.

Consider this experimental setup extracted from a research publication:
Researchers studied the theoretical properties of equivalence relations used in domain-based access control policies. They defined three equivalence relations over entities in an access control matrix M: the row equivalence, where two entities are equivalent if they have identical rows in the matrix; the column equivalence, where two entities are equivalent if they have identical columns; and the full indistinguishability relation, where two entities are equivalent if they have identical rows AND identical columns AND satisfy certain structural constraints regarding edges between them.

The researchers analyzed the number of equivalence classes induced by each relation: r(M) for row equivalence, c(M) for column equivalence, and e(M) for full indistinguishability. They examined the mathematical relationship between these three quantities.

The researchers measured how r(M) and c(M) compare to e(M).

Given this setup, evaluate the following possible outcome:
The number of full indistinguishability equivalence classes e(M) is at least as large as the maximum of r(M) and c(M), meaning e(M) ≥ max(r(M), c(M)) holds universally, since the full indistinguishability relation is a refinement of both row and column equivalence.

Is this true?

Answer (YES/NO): YES